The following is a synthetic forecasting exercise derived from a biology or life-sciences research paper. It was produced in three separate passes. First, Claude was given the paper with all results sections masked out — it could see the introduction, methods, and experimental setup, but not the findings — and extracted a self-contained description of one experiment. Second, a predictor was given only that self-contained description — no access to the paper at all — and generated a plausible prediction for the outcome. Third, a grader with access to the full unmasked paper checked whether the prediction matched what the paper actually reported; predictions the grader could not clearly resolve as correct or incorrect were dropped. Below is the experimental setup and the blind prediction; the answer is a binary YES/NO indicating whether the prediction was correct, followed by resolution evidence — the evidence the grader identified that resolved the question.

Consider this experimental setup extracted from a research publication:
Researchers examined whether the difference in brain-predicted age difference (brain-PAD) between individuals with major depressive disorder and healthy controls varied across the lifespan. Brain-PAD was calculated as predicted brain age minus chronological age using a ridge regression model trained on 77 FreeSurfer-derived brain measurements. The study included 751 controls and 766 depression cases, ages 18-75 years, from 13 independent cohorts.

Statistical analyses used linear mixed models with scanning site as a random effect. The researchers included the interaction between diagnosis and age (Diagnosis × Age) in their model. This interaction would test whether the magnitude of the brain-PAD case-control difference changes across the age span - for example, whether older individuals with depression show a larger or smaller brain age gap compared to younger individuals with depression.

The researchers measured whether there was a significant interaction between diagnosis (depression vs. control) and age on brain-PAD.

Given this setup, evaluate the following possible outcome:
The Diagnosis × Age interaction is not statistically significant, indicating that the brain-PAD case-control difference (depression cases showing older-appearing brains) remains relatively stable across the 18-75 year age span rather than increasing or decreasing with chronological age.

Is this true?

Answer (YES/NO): YES